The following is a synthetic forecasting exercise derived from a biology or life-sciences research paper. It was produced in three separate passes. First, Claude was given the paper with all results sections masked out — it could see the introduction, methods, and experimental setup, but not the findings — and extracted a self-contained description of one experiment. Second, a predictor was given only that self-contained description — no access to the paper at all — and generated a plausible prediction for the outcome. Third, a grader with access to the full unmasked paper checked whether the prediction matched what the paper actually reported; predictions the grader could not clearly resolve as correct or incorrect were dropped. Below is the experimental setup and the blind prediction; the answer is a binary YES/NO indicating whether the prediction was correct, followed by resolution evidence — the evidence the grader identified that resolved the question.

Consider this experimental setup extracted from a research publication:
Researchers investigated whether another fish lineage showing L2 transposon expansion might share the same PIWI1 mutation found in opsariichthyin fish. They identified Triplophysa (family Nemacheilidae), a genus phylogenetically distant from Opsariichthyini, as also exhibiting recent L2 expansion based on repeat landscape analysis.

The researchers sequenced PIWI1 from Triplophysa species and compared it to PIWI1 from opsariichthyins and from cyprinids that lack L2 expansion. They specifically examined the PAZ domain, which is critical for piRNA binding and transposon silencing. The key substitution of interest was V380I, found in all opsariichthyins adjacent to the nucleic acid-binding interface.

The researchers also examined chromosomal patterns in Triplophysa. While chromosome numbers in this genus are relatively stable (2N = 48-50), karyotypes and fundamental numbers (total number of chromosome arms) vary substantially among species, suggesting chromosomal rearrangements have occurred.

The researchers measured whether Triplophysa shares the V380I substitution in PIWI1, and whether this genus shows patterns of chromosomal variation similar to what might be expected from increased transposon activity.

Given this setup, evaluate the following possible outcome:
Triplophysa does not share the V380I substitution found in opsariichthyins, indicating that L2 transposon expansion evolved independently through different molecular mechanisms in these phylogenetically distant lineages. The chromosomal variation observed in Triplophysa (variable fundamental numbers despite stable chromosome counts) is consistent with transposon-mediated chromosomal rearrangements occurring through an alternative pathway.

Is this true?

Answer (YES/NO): NO